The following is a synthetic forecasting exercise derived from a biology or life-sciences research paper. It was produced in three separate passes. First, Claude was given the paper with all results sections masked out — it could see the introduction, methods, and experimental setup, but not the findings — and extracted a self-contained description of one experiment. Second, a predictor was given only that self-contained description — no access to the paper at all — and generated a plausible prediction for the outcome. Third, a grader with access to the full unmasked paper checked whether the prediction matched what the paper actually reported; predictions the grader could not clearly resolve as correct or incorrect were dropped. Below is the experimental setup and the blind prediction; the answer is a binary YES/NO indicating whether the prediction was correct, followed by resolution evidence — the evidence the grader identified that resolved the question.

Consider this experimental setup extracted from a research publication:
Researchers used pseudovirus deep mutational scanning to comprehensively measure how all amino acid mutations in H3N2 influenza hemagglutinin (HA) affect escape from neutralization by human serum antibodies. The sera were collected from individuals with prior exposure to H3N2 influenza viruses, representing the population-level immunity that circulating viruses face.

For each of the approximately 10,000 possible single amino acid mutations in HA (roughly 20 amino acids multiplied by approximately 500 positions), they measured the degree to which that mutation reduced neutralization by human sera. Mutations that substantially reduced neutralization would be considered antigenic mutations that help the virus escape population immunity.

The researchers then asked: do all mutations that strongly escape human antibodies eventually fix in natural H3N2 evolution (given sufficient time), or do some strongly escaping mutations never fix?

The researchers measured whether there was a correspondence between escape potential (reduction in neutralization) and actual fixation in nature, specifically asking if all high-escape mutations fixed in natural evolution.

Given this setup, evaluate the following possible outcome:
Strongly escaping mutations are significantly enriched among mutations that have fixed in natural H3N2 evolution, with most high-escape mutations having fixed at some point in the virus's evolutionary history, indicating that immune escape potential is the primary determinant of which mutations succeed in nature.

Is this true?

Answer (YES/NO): NO